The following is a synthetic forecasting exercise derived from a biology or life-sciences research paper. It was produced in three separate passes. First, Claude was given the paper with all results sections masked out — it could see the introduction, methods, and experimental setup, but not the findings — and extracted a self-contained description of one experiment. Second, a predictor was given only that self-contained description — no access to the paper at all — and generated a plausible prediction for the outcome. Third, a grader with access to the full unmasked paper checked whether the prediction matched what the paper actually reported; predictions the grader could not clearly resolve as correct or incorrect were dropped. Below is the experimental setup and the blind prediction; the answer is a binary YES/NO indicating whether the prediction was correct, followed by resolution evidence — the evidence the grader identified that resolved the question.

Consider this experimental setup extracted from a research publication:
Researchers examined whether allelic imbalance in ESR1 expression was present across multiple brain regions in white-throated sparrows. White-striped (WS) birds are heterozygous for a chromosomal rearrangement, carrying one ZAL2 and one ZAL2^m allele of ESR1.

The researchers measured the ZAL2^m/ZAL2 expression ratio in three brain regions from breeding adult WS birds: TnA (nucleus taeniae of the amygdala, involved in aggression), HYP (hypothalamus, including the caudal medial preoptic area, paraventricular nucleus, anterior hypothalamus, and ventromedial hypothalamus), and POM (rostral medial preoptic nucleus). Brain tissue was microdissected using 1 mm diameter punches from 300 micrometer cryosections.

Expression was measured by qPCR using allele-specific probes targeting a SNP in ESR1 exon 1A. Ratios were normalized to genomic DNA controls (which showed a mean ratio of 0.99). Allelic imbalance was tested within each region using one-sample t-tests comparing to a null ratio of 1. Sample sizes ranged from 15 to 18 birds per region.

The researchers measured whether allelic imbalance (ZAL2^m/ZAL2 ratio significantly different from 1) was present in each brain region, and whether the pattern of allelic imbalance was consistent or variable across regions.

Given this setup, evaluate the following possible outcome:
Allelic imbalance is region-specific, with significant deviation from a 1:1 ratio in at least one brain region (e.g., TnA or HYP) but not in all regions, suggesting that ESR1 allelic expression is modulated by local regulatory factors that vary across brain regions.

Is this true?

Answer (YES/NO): NO